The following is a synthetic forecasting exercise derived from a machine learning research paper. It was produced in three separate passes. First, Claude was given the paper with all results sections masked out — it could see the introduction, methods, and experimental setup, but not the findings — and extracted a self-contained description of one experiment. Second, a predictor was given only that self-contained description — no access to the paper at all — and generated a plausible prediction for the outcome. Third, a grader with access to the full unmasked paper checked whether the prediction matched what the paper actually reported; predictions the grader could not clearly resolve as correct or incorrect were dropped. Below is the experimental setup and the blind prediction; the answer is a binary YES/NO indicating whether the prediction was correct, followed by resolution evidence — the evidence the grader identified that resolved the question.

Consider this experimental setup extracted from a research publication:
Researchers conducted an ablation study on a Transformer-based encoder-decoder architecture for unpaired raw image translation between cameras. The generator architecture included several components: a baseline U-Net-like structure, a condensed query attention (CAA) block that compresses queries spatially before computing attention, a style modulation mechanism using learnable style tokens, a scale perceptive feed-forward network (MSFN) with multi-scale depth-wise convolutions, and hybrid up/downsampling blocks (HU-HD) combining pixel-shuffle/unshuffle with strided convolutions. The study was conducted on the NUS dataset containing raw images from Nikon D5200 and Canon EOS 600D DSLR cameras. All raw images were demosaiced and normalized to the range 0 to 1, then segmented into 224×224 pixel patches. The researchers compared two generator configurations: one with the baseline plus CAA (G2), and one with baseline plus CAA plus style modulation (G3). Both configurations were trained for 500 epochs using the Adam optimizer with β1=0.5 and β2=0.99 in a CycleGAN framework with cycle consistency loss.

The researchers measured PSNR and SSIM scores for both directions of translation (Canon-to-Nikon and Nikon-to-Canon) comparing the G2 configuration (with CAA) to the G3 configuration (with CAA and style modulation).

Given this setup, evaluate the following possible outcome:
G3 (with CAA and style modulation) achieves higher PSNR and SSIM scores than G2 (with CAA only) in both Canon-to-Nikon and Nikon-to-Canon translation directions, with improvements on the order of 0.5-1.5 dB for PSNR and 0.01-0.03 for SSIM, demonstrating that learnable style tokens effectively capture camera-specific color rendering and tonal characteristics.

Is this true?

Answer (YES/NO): NO